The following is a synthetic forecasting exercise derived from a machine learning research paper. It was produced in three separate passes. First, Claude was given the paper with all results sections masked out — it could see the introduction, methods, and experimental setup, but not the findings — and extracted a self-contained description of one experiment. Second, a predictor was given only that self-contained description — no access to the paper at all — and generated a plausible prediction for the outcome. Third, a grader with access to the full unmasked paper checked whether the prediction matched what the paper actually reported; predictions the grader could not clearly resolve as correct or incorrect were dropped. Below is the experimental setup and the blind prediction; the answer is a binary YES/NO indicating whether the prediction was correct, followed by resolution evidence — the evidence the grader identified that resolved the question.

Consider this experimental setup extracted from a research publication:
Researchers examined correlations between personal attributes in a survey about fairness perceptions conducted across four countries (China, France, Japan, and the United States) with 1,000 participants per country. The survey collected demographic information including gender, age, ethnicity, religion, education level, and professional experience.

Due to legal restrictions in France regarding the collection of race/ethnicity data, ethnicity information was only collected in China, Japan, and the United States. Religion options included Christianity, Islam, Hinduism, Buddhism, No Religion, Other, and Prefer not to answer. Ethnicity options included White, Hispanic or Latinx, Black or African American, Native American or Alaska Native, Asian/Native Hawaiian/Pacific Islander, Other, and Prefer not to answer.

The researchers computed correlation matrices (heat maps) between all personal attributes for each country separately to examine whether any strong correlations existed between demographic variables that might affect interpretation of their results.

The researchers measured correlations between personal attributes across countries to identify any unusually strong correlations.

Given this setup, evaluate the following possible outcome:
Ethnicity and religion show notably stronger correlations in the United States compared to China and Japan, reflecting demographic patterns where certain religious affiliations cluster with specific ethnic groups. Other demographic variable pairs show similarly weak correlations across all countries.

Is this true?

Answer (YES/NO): NO